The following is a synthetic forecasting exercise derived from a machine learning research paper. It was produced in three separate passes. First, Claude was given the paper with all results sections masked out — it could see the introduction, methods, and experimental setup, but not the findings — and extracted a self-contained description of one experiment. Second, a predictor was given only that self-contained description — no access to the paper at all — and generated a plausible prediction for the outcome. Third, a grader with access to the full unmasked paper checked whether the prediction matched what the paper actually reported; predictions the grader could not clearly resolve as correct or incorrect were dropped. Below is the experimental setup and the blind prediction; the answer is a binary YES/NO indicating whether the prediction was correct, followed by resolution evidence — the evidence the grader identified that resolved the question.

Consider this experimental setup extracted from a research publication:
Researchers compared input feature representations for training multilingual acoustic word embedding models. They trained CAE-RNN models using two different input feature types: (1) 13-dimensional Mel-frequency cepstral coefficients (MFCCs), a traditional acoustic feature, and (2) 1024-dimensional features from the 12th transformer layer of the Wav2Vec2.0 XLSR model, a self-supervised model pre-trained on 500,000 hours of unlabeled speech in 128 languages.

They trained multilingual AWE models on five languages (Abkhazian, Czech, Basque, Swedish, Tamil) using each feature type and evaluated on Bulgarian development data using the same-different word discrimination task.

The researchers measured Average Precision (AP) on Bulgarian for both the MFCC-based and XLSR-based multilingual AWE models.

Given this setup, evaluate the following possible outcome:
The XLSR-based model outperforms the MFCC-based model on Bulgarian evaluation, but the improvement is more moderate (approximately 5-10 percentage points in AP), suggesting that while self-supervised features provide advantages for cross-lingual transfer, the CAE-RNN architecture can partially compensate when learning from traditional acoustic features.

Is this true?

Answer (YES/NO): NO